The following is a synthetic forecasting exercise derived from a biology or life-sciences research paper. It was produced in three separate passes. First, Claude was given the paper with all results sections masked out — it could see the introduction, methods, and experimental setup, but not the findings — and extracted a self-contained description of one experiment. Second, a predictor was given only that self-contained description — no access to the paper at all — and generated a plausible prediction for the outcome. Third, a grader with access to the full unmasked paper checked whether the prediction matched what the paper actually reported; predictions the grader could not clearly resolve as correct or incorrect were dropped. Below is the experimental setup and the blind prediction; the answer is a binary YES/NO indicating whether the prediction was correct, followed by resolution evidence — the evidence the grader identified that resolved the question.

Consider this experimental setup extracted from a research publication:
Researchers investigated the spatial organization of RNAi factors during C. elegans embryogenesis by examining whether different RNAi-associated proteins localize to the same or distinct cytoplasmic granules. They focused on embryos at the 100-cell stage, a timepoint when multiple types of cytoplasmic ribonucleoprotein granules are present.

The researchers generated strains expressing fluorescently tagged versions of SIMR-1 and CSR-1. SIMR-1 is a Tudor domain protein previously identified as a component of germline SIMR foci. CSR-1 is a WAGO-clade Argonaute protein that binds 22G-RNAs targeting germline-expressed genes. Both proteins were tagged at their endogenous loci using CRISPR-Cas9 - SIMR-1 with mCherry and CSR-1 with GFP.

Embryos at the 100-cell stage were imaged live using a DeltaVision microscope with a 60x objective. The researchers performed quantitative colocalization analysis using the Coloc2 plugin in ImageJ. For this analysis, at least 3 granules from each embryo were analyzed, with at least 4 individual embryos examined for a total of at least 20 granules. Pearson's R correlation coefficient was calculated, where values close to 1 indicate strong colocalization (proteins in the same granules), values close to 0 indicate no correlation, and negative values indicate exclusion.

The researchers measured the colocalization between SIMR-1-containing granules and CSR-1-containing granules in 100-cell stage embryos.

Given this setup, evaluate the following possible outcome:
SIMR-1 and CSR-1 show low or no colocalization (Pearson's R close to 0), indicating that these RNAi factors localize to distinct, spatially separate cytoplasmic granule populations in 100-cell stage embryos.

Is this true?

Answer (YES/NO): YES